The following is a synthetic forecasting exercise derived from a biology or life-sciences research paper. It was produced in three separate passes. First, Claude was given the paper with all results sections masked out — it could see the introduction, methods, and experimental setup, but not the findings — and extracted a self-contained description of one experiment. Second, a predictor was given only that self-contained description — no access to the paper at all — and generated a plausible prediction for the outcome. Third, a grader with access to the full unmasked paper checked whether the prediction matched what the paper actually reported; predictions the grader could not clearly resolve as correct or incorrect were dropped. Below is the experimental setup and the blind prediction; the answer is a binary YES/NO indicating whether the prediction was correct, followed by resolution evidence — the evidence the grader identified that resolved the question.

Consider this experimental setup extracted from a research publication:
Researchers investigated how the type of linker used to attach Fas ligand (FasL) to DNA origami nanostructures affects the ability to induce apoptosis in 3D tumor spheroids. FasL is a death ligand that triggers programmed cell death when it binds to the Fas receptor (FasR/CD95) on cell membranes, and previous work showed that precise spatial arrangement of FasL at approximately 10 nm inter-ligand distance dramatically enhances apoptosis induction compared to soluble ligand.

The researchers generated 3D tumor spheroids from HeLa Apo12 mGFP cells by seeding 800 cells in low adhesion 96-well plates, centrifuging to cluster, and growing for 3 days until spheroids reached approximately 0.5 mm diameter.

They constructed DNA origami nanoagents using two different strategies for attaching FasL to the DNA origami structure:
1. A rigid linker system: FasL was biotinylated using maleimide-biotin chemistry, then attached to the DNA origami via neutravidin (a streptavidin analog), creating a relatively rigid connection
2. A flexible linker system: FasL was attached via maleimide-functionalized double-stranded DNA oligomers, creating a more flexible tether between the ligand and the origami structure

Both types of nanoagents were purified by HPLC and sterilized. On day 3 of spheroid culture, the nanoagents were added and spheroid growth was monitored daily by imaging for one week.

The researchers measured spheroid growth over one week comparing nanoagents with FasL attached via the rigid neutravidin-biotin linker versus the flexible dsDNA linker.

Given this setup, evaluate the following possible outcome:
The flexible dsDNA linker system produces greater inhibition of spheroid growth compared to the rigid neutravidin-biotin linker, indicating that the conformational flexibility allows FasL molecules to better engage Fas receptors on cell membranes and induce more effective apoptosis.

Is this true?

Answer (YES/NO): NO